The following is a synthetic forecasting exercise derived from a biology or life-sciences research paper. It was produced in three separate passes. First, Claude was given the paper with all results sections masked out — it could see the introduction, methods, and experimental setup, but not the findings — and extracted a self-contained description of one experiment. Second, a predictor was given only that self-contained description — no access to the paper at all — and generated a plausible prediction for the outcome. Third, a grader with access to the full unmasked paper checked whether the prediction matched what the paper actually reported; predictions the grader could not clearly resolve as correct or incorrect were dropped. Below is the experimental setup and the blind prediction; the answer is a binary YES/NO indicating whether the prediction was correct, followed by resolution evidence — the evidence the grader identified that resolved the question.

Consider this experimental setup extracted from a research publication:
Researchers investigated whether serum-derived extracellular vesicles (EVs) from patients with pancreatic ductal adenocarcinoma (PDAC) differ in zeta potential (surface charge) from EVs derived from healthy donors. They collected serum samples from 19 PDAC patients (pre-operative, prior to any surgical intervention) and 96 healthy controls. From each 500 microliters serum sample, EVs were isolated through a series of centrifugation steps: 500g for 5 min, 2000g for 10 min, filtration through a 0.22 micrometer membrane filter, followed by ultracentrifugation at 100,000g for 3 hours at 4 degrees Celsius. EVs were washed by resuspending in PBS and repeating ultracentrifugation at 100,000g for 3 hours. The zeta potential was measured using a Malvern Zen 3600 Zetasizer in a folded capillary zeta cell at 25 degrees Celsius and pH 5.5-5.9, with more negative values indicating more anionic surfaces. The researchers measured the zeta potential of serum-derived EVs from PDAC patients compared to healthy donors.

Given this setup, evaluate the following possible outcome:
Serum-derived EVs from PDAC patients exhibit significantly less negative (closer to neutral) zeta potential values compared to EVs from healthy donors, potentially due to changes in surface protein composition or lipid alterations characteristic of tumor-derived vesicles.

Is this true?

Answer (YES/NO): NO